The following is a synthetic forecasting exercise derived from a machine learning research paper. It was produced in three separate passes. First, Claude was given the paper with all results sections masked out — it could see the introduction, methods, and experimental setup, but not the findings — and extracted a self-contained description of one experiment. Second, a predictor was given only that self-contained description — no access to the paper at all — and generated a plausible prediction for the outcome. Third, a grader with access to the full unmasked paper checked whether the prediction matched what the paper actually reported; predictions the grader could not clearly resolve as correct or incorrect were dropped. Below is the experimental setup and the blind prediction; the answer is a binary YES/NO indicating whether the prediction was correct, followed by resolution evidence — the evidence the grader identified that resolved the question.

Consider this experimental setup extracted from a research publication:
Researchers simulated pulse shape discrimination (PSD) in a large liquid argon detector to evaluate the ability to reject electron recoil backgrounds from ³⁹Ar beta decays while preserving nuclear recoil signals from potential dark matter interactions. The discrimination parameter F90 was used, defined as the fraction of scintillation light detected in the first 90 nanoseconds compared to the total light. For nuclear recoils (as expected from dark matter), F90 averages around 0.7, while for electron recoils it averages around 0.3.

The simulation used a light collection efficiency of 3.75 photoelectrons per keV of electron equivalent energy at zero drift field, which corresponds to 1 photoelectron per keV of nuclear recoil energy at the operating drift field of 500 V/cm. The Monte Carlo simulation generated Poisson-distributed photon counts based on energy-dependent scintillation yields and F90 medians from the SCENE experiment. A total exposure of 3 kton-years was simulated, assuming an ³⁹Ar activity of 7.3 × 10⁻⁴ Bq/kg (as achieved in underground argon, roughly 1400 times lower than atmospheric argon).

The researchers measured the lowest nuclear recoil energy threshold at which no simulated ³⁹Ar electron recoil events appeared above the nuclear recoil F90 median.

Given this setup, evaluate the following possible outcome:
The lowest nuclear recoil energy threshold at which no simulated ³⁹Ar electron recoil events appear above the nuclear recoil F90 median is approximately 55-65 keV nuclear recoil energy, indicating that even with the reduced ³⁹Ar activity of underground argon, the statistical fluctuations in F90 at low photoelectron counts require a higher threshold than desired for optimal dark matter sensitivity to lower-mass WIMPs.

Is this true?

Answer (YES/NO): NO